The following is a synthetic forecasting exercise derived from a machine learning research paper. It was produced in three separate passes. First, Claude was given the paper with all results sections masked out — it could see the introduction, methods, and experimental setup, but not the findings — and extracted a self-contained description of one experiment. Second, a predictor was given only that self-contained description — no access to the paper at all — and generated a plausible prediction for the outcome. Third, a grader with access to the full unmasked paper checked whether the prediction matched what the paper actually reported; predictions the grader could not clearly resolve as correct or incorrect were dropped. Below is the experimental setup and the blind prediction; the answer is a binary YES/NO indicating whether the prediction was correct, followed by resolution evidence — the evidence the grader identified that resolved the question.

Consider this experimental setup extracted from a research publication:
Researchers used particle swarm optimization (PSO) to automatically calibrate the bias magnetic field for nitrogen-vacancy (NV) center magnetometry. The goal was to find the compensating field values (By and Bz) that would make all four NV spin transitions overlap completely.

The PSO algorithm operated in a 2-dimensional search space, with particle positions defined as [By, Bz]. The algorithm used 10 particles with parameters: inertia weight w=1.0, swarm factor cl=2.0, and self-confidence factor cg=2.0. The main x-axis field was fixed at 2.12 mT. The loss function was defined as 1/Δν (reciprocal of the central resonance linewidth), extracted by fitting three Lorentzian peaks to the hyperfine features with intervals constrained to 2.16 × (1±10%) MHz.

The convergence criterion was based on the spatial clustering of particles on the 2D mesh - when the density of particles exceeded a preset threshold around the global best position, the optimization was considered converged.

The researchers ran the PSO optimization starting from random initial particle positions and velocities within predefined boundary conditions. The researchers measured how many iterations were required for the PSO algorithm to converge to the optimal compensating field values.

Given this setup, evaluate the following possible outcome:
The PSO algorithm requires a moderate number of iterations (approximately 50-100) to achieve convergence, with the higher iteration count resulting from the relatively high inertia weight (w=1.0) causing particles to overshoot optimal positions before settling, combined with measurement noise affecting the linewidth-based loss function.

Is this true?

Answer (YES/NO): NO